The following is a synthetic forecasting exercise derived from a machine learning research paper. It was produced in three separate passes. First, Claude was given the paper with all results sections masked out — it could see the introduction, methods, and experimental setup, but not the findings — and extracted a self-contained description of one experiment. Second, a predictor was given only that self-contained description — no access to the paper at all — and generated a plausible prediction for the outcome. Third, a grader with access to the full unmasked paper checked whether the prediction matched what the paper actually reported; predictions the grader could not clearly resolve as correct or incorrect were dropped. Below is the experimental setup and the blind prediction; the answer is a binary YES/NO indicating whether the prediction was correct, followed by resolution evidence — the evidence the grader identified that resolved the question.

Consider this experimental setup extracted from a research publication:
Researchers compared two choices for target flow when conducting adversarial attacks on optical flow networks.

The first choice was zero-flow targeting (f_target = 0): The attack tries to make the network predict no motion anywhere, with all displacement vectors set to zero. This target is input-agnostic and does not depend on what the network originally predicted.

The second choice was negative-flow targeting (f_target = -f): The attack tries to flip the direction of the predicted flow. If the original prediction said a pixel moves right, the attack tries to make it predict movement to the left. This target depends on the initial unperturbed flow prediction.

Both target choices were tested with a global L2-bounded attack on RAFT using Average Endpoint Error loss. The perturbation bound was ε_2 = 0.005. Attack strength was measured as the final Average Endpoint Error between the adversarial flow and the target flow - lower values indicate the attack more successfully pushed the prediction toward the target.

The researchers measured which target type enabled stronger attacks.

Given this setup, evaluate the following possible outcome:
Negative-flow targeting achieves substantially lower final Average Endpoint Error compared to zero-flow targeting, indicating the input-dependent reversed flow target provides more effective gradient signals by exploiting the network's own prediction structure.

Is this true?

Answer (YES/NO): NO